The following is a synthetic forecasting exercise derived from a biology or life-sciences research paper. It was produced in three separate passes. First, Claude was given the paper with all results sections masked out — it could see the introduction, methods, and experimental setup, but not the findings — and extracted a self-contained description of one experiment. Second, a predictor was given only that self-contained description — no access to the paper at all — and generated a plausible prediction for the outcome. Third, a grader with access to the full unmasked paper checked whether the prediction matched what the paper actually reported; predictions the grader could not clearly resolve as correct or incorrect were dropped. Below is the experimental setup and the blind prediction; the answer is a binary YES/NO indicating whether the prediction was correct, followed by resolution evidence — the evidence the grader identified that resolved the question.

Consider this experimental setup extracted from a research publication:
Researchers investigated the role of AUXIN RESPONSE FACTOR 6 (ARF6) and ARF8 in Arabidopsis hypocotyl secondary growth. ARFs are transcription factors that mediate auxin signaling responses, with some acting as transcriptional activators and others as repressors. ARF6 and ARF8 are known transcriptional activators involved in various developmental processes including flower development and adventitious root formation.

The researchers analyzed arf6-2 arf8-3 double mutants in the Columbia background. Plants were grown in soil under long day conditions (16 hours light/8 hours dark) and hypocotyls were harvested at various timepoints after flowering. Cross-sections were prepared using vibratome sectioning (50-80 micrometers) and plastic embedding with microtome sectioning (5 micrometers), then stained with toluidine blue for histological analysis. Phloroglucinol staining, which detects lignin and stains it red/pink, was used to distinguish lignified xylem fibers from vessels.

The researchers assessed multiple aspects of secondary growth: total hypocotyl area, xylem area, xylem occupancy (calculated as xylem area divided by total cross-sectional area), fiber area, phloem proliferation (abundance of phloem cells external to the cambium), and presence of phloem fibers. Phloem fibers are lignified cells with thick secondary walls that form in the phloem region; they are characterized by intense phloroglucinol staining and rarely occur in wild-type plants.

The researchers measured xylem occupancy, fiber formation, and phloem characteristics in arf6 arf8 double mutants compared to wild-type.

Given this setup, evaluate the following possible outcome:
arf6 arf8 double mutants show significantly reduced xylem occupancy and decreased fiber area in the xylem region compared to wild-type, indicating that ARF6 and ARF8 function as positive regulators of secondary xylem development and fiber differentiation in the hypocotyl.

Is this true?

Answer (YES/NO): YES